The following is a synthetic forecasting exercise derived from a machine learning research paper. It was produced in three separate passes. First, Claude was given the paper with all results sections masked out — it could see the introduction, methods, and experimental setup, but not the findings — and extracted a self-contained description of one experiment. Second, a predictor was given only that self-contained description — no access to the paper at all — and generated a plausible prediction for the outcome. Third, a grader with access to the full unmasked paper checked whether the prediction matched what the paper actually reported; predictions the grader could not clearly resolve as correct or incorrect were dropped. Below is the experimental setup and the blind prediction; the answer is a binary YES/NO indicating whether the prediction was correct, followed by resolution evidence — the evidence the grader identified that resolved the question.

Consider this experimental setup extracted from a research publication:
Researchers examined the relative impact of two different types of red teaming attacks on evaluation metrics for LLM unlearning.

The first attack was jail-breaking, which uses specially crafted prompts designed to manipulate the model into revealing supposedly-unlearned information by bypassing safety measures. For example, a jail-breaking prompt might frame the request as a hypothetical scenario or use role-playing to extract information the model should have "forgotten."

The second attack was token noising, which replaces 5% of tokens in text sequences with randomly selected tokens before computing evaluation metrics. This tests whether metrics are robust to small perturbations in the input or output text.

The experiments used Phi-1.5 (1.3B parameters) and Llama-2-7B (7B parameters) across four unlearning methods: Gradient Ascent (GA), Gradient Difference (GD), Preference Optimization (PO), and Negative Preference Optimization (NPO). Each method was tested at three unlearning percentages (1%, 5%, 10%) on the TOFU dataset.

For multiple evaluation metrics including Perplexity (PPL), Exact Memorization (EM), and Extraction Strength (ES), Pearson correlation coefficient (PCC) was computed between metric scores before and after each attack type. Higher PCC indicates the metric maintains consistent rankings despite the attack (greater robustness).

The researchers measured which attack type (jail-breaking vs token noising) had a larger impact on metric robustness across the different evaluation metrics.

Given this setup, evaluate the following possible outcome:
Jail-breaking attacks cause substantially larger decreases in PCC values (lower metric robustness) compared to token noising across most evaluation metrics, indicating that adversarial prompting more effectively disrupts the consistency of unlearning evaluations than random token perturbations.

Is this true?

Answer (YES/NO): NO